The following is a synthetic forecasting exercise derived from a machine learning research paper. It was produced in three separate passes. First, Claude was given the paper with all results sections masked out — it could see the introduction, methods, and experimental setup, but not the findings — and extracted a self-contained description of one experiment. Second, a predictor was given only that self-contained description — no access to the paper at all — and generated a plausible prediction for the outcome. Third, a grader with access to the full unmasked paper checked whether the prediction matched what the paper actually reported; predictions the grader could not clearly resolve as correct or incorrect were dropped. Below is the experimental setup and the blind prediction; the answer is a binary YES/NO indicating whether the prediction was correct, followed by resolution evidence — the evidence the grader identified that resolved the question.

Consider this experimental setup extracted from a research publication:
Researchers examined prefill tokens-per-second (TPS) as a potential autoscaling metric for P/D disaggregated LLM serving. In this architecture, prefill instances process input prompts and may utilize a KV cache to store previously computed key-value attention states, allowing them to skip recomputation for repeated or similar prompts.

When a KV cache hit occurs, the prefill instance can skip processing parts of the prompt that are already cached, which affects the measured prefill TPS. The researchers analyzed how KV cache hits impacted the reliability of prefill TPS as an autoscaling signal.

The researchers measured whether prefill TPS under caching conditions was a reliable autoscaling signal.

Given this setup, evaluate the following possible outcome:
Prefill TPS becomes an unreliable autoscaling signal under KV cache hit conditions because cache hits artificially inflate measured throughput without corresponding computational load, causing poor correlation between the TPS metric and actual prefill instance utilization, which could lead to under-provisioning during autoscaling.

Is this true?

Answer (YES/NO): NO